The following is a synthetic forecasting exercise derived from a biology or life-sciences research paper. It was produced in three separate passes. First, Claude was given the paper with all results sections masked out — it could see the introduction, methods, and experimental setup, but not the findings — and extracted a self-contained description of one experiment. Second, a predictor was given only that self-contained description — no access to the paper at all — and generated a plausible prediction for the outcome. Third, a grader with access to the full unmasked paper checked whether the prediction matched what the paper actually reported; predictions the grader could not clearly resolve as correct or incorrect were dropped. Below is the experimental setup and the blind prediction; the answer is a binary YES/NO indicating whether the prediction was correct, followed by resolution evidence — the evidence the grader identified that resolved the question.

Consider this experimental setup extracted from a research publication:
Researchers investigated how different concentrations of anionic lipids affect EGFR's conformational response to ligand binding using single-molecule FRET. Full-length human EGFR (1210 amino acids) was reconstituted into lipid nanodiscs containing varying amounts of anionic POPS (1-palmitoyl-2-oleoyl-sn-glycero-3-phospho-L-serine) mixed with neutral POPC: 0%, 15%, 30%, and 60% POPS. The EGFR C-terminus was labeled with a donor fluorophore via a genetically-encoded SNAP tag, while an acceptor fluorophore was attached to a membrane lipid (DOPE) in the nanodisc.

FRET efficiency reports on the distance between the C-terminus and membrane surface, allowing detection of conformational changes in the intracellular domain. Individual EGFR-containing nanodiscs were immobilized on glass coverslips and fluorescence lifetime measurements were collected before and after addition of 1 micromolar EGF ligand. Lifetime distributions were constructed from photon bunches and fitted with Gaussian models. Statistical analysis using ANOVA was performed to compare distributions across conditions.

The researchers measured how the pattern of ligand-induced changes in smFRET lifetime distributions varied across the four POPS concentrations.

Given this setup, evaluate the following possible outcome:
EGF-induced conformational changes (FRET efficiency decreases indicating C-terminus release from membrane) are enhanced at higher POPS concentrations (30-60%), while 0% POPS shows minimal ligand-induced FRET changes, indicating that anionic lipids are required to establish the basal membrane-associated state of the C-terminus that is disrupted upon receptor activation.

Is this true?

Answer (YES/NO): NO